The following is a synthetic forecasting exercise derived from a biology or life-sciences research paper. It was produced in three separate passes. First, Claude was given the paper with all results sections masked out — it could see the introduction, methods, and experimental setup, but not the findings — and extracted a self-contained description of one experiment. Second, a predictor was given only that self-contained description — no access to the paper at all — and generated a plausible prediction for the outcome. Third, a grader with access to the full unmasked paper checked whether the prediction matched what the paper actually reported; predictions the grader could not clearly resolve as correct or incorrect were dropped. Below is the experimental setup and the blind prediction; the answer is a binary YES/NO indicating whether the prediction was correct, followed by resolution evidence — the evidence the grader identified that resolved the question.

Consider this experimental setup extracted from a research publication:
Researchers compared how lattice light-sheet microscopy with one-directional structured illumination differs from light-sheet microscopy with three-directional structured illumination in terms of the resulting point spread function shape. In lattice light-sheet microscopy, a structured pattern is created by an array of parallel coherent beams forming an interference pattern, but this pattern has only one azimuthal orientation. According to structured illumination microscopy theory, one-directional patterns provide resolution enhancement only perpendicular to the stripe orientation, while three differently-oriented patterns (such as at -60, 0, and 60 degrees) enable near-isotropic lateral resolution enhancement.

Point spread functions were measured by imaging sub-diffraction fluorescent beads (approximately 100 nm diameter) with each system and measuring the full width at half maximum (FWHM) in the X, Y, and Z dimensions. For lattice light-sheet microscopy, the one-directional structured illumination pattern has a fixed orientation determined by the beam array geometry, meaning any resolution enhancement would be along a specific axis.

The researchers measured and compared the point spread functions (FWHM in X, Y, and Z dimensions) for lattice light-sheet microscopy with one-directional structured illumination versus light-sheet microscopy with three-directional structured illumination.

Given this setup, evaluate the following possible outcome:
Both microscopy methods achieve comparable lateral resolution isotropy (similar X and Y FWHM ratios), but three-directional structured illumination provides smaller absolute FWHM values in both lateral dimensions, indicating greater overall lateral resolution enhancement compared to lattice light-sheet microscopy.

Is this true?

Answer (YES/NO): NO